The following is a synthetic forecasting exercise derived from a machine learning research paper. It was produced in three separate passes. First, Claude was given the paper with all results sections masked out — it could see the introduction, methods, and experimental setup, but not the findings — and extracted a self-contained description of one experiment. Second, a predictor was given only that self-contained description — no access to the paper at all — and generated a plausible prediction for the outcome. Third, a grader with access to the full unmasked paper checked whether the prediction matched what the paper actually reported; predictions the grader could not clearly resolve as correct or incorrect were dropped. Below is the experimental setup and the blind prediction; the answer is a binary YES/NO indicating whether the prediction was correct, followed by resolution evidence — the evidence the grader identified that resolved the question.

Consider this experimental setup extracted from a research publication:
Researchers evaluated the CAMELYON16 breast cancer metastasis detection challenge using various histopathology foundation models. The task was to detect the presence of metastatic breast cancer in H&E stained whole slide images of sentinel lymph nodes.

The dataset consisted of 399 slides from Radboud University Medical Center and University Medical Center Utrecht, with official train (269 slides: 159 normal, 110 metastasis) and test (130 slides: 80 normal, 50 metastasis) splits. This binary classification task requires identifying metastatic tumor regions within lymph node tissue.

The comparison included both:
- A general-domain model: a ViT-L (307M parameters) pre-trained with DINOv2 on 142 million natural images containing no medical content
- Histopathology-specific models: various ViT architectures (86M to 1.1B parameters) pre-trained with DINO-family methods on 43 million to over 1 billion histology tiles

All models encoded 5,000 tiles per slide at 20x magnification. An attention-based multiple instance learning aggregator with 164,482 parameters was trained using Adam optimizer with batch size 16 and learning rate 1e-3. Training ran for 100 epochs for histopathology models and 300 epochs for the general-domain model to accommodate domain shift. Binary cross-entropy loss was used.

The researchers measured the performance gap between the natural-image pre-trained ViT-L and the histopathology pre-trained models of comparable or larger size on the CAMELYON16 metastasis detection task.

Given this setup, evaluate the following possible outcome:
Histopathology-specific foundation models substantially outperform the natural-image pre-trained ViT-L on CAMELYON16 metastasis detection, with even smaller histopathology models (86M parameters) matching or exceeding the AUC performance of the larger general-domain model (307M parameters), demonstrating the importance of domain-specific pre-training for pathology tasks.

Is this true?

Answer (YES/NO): YES